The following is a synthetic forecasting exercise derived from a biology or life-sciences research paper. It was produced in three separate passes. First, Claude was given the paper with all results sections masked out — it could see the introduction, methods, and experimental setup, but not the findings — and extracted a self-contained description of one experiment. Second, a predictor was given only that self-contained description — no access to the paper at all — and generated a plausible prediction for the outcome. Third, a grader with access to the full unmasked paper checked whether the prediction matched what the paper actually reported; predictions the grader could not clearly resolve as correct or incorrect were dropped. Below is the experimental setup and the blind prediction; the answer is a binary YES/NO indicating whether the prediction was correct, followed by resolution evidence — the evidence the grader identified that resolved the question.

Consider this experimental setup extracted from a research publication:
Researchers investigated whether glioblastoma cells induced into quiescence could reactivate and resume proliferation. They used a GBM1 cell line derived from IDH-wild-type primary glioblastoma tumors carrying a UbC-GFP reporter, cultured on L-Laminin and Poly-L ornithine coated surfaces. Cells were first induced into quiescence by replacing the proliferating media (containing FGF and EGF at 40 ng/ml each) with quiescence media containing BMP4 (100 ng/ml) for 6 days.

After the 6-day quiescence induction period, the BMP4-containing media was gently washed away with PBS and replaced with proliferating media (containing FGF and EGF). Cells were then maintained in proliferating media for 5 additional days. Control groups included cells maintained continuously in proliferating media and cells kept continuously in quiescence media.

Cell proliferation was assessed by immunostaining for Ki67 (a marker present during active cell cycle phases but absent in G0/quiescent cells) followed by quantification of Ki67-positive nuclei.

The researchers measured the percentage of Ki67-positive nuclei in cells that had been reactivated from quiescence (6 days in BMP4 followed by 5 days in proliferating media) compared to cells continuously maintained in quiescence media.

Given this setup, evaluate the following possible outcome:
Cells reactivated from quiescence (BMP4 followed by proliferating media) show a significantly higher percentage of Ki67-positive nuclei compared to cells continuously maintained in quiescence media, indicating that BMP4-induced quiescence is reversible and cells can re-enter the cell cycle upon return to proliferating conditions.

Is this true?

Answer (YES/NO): YES